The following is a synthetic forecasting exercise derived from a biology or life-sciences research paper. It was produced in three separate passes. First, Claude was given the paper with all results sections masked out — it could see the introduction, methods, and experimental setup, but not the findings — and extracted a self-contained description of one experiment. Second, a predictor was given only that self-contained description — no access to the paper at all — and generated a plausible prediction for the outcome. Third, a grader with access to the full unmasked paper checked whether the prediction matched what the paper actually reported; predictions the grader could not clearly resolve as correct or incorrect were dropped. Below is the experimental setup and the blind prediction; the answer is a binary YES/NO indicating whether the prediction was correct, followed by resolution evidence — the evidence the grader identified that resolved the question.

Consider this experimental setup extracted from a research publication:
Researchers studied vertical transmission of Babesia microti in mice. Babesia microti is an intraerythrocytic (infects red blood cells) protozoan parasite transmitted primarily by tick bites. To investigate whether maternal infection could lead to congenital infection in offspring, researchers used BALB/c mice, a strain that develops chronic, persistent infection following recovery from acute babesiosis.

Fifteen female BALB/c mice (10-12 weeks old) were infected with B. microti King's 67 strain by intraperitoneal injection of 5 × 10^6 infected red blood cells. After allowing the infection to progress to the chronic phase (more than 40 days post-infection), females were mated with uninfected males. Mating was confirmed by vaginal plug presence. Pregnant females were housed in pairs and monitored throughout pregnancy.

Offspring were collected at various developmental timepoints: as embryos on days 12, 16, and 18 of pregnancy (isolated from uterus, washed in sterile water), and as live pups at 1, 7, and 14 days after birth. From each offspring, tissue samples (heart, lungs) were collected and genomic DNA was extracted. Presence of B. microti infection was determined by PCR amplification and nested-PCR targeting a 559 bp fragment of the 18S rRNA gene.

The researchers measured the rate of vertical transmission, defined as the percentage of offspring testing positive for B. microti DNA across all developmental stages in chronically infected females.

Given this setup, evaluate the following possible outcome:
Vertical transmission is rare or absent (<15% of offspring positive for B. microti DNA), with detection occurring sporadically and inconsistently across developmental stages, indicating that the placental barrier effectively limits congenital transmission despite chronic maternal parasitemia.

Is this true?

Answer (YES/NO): NO